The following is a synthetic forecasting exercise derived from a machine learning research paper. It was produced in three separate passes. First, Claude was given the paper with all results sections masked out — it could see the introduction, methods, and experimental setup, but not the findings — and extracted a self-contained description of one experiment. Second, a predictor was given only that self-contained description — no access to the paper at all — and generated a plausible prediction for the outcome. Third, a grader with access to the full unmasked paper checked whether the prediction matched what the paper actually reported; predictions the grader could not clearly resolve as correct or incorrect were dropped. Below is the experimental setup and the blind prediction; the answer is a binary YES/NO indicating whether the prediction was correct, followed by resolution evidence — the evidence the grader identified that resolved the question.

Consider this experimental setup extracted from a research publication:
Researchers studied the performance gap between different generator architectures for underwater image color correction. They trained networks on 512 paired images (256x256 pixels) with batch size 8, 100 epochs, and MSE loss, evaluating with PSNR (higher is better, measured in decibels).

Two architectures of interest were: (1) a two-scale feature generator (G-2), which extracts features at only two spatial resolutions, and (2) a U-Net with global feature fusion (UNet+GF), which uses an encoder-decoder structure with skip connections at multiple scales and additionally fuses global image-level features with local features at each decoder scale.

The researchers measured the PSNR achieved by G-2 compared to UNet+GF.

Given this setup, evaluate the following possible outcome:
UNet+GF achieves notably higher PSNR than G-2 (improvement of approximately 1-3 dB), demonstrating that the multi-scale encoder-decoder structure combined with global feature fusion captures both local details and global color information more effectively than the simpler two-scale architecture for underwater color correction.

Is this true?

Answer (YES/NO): NO